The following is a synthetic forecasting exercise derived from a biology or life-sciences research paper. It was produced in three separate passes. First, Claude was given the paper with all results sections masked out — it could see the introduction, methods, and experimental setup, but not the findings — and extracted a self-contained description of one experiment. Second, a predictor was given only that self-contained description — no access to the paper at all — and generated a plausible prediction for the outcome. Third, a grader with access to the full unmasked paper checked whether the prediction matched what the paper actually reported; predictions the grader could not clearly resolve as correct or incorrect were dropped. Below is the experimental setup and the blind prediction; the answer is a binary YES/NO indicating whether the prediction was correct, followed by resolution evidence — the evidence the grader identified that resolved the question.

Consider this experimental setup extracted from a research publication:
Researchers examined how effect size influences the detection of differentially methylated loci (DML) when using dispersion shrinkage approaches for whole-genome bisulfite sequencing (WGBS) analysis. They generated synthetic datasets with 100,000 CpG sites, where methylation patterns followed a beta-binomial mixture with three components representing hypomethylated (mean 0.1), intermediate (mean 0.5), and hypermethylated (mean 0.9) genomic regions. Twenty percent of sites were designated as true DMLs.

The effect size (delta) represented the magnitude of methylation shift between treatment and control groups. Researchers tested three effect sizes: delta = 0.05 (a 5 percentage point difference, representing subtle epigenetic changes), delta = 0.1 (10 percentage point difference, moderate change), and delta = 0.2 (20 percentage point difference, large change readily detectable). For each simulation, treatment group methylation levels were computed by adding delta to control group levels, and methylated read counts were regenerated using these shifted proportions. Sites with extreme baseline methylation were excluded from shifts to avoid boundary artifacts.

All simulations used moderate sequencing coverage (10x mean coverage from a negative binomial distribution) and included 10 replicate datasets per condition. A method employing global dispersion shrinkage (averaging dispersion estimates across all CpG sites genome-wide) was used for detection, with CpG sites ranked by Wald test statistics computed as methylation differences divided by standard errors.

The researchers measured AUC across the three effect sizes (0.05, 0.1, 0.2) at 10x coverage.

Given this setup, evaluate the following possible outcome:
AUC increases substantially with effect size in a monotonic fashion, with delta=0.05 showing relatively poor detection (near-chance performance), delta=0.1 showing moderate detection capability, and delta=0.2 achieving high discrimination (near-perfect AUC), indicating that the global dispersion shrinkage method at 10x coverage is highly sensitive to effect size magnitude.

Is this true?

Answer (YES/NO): NO